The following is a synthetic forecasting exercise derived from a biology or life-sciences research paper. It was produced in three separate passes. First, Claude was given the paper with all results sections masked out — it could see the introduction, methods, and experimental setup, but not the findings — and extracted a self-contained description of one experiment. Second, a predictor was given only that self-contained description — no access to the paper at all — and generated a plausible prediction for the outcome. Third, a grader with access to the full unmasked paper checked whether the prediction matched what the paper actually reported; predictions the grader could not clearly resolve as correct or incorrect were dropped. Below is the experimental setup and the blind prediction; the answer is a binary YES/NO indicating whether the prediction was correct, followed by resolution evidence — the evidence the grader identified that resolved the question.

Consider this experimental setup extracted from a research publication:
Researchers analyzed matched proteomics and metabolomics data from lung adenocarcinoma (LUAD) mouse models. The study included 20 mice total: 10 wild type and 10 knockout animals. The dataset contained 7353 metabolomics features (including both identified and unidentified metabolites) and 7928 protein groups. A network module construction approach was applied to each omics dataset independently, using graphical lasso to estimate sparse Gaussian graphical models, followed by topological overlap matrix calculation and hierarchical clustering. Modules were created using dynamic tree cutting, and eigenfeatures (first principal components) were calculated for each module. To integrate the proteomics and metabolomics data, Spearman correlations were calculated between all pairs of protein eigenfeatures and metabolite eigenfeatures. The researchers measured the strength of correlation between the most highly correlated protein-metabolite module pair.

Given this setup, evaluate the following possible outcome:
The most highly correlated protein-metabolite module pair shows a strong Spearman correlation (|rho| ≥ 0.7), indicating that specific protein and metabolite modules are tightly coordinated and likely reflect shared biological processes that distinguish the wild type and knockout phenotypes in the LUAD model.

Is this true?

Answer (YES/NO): YES